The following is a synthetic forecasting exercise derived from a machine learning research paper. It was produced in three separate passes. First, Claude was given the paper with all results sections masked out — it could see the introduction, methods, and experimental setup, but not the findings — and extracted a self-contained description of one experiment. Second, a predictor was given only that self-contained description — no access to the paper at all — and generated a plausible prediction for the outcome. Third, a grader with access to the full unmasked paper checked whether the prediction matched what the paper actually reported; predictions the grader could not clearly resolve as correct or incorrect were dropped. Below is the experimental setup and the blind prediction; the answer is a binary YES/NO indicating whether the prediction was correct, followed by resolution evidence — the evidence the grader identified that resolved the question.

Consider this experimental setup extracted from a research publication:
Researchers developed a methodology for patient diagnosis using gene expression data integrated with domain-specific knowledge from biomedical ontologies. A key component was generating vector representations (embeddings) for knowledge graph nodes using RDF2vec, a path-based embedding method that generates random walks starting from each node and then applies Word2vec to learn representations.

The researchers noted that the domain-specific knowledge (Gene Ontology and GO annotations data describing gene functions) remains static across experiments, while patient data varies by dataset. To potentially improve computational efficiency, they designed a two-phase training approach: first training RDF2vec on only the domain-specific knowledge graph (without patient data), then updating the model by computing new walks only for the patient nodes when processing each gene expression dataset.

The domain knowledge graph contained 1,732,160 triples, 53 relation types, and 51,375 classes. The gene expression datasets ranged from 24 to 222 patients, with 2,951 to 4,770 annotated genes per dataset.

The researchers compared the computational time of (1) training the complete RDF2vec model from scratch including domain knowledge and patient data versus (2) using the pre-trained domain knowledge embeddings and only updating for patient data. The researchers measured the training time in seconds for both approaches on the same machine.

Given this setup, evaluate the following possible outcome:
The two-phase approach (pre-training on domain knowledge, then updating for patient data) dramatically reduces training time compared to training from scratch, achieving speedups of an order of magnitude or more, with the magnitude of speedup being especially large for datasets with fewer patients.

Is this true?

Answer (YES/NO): NO